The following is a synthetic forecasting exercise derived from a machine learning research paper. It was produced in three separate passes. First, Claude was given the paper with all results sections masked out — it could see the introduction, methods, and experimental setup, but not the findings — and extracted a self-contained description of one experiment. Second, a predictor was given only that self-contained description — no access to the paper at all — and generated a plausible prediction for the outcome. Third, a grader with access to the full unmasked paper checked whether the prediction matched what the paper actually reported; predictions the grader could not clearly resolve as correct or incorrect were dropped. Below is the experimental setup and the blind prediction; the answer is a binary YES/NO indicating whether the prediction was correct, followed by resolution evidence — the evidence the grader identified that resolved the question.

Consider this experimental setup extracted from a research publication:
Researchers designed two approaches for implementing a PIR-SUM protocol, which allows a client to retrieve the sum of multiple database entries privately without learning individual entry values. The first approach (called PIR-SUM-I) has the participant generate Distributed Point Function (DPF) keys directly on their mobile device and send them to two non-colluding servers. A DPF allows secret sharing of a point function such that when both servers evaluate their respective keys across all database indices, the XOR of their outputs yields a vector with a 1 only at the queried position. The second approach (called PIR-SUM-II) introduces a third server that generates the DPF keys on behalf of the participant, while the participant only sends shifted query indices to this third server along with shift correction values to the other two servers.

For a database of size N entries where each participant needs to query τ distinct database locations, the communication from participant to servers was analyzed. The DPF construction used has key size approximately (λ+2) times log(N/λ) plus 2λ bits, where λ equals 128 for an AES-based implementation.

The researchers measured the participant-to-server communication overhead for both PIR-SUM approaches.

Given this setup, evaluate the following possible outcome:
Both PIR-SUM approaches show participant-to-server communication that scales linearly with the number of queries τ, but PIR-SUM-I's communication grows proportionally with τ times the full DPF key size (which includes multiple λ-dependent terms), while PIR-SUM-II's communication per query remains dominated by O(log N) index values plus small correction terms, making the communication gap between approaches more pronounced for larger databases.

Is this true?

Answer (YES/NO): NO